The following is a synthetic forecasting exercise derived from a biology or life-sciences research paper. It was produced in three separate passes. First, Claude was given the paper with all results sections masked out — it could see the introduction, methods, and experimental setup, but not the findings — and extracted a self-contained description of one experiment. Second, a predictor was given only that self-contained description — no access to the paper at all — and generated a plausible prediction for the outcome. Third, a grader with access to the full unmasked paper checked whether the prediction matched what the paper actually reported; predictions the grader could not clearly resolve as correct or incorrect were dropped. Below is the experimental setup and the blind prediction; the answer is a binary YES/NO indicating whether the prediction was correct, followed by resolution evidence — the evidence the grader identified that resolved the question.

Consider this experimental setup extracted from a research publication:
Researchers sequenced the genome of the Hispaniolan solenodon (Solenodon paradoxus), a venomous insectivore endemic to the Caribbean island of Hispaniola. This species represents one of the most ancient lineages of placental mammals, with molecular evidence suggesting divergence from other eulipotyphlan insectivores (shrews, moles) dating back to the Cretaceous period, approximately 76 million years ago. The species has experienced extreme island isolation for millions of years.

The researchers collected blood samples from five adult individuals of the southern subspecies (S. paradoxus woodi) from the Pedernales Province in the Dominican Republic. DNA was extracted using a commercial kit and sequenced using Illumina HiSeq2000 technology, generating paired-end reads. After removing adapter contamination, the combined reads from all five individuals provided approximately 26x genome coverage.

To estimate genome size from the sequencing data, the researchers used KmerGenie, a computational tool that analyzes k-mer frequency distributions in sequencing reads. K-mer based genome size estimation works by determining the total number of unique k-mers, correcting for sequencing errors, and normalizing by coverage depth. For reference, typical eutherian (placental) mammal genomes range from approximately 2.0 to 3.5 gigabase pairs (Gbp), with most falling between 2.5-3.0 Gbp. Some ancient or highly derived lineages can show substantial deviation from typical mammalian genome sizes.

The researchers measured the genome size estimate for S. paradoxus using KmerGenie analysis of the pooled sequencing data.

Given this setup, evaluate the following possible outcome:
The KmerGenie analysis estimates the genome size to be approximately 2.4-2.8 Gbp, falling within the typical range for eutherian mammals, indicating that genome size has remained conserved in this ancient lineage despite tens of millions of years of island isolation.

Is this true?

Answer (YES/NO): NO